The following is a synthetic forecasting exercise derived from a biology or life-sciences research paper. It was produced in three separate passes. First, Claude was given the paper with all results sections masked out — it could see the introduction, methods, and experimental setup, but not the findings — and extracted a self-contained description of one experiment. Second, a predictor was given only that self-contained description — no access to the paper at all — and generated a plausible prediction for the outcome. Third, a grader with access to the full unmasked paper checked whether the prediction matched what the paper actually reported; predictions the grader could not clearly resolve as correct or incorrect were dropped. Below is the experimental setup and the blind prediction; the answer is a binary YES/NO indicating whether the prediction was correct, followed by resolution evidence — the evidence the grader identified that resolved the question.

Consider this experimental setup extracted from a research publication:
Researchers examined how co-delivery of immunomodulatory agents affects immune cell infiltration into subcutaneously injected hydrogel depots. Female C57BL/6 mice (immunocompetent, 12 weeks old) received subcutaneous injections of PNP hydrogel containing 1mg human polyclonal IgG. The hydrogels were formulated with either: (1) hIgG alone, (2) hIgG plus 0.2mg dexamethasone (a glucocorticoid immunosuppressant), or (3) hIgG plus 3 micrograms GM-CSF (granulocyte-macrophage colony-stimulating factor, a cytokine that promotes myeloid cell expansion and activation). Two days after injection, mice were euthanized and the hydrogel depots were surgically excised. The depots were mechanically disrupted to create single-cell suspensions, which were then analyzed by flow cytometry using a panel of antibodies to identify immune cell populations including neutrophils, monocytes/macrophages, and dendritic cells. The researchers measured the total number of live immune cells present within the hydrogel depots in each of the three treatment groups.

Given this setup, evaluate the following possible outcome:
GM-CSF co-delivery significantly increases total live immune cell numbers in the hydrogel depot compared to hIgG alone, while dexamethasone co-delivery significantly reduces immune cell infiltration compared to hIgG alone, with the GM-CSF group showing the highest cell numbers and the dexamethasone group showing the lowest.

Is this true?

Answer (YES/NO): YES